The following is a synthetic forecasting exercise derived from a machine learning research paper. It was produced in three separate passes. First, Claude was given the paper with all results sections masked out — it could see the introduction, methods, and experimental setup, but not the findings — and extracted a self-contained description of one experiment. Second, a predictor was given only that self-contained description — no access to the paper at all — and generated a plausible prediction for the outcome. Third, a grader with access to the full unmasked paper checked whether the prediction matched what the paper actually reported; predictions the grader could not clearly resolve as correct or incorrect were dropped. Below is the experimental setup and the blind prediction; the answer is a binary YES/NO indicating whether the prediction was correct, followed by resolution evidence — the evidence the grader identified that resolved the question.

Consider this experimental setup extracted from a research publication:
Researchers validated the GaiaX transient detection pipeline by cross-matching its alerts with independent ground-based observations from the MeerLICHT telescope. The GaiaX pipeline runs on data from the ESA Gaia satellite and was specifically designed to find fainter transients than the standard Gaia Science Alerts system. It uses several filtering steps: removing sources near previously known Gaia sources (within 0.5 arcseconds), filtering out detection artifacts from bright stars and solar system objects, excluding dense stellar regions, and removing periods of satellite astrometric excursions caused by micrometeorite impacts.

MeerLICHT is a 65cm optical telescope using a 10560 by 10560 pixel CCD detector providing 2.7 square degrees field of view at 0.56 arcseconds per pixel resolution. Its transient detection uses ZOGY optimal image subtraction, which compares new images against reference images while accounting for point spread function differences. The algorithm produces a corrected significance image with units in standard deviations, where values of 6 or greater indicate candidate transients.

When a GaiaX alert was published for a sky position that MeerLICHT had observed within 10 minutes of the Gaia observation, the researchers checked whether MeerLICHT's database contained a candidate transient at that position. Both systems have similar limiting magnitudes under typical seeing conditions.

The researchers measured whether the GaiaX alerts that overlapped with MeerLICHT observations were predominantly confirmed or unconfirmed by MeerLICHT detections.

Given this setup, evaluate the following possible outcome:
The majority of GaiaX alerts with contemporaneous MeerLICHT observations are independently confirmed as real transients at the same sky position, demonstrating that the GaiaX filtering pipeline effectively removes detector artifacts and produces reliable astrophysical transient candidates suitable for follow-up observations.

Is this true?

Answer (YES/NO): NO